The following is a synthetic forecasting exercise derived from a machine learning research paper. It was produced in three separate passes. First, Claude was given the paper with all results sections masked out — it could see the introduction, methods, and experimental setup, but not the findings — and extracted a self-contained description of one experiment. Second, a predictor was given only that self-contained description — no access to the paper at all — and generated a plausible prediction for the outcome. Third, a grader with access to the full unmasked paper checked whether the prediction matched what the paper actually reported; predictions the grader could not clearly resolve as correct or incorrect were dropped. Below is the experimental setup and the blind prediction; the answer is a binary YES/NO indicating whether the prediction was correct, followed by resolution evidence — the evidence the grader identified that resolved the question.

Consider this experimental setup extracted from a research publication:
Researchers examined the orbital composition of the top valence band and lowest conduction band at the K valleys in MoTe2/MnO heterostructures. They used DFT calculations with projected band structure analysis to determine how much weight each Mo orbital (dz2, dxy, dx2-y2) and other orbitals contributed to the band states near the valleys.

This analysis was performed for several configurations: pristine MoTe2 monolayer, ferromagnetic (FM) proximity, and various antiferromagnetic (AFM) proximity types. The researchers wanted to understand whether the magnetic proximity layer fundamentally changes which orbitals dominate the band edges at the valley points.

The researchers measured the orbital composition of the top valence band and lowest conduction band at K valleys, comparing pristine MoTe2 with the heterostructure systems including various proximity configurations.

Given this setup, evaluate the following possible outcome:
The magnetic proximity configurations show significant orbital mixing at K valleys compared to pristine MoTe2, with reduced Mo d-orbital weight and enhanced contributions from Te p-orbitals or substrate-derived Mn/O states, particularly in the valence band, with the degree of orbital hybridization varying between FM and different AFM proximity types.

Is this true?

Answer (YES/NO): NO